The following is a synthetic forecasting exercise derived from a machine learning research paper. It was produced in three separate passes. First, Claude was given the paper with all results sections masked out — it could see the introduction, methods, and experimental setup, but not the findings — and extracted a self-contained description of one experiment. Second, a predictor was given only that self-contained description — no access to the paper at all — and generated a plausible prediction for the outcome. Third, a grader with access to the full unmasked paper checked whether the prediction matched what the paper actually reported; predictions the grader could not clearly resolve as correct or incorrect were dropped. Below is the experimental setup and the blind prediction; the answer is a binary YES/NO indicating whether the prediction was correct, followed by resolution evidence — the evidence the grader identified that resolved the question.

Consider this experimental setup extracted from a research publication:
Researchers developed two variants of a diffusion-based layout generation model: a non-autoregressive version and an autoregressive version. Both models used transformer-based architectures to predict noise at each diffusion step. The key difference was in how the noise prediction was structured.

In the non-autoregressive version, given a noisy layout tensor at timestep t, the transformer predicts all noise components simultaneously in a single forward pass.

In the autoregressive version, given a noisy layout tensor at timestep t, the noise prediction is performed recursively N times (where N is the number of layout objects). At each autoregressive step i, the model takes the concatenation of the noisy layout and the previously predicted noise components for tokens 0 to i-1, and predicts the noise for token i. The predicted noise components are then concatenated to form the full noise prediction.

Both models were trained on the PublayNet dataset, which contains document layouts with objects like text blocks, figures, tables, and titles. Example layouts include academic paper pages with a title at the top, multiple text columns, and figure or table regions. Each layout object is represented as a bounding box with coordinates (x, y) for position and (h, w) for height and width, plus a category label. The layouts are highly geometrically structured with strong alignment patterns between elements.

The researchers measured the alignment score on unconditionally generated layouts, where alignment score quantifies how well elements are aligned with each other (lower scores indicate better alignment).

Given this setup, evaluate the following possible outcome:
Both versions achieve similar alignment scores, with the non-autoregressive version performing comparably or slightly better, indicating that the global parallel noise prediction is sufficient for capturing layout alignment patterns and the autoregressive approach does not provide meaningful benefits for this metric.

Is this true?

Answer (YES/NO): NO